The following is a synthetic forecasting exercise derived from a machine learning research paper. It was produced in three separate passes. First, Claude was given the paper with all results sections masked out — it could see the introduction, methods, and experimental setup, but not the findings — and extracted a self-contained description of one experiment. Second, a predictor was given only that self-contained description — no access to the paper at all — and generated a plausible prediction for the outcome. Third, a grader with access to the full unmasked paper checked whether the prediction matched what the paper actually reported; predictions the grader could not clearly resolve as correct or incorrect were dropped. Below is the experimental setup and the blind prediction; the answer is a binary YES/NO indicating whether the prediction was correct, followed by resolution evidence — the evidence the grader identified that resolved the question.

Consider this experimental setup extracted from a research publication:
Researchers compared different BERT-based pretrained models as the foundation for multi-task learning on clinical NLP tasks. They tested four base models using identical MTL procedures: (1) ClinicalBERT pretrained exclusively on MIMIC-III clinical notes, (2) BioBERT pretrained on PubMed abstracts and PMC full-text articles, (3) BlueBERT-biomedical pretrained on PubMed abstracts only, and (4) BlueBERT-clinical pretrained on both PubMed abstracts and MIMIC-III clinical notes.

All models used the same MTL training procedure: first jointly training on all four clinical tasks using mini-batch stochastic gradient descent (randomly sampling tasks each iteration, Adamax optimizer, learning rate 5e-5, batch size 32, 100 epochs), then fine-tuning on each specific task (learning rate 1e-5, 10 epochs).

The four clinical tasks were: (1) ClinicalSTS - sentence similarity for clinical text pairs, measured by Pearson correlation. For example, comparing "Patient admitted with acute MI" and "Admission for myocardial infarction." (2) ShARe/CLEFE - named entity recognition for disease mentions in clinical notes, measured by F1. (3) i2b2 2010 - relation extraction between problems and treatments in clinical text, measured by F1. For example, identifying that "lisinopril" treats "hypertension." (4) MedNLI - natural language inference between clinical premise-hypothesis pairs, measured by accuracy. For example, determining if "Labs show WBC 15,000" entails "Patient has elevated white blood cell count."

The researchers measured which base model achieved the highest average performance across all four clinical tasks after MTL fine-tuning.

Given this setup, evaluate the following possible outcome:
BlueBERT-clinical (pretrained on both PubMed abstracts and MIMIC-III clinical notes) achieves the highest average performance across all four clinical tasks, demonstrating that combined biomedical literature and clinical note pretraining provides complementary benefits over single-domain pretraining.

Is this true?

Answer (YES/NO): YES